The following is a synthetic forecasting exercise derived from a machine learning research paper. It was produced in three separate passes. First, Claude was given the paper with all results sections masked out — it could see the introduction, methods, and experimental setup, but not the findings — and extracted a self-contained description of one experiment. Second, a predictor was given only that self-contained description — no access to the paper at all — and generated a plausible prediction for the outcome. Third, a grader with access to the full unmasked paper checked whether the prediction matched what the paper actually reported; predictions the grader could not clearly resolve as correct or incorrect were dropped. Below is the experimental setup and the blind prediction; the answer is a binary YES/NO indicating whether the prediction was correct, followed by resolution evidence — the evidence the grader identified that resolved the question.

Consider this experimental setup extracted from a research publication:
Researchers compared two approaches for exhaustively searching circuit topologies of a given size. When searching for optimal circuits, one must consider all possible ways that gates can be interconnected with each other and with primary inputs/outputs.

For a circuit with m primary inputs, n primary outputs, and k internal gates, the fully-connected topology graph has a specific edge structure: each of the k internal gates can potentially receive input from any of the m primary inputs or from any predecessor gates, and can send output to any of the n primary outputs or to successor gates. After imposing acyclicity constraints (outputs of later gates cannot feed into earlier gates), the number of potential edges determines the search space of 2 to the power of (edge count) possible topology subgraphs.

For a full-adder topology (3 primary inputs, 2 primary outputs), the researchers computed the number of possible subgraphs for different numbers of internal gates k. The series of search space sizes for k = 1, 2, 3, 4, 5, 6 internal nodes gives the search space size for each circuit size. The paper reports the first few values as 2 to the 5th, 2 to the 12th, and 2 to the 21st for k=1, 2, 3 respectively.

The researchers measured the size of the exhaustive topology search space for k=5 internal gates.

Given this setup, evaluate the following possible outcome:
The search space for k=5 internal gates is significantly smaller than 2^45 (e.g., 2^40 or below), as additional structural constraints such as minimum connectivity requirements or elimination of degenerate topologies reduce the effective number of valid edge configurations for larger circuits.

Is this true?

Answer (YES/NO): NO